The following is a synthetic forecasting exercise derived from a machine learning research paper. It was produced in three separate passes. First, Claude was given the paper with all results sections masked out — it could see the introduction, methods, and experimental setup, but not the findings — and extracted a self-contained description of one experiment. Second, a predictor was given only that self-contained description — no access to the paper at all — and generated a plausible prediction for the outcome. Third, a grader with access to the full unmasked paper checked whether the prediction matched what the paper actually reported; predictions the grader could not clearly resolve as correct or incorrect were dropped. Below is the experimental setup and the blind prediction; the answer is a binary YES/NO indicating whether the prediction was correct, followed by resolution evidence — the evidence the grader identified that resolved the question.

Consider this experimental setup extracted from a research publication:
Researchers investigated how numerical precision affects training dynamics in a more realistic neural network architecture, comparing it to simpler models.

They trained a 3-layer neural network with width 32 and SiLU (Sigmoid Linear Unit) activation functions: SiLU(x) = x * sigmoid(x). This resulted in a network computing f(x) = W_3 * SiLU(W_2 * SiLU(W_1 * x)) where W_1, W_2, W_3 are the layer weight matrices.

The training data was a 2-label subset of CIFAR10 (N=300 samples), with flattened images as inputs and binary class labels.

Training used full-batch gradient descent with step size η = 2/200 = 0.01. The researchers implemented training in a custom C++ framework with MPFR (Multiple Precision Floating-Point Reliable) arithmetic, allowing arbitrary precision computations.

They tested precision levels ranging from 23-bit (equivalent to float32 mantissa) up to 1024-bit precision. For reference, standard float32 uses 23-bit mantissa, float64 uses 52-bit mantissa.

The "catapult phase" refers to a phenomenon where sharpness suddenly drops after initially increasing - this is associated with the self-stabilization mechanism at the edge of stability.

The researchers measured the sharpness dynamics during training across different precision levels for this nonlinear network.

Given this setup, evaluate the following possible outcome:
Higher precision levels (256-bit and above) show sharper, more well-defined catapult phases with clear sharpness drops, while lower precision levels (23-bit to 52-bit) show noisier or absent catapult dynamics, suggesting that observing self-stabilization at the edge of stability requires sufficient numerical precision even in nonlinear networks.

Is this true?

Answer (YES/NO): NO